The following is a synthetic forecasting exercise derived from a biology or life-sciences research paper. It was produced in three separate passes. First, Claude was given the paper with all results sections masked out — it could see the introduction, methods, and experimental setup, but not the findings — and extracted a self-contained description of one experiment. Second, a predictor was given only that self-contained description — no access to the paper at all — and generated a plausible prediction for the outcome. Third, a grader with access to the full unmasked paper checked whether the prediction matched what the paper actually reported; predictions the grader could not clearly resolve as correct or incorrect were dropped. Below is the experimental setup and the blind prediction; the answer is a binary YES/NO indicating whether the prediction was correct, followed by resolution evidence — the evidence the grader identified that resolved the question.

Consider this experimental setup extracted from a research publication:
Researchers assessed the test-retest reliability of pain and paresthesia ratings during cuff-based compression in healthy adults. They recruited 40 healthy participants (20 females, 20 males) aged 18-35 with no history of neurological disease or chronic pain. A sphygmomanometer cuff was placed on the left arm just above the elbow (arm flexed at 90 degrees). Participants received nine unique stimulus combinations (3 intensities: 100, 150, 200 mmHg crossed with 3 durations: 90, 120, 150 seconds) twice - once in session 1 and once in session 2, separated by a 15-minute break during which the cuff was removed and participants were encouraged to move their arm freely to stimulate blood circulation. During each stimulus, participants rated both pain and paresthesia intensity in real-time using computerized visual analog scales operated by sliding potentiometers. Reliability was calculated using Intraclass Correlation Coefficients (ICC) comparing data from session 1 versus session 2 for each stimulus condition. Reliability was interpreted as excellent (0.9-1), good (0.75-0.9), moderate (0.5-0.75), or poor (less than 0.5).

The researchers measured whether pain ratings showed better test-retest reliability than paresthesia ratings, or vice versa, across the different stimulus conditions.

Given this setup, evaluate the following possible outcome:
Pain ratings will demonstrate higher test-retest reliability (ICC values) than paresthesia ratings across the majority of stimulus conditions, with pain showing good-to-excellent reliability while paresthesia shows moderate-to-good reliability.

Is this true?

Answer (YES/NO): NO